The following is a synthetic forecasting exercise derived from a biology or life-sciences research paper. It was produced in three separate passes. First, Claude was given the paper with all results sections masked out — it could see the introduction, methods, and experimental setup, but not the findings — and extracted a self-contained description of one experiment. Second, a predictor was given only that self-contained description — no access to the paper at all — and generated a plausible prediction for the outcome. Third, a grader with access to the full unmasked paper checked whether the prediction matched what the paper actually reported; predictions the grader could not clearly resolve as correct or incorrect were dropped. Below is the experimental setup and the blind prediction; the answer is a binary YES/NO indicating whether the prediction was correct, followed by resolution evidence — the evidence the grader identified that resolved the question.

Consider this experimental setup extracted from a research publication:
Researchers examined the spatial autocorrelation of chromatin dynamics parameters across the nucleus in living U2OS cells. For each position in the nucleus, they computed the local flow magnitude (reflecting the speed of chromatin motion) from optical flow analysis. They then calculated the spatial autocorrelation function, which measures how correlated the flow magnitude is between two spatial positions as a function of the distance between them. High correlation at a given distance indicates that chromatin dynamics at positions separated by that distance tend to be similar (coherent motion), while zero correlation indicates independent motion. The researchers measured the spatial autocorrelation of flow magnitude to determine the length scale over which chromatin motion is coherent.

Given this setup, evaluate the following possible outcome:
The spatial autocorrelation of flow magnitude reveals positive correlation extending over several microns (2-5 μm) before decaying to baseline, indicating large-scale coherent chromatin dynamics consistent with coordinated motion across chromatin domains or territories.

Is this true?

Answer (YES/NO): NO